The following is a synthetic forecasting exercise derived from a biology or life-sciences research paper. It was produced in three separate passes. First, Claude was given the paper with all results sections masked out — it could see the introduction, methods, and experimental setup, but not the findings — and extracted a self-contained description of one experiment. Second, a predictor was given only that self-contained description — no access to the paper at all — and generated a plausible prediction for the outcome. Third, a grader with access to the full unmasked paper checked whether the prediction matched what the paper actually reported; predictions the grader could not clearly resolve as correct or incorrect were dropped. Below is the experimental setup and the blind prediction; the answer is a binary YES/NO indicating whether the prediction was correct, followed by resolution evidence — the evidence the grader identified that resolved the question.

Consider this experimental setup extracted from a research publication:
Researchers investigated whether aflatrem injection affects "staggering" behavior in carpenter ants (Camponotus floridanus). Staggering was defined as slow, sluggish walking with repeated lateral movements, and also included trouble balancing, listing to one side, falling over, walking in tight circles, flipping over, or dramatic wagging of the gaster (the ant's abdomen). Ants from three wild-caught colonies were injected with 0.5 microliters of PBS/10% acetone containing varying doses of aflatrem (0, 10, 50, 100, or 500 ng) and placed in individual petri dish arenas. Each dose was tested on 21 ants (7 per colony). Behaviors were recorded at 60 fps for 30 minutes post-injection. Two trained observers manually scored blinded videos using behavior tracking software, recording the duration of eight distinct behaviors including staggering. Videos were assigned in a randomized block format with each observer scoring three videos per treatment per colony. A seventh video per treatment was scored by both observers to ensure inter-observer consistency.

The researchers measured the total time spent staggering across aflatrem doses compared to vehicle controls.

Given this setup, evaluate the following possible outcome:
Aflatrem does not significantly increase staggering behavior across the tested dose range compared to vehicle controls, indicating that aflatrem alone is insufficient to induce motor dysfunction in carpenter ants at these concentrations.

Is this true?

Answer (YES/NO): NO